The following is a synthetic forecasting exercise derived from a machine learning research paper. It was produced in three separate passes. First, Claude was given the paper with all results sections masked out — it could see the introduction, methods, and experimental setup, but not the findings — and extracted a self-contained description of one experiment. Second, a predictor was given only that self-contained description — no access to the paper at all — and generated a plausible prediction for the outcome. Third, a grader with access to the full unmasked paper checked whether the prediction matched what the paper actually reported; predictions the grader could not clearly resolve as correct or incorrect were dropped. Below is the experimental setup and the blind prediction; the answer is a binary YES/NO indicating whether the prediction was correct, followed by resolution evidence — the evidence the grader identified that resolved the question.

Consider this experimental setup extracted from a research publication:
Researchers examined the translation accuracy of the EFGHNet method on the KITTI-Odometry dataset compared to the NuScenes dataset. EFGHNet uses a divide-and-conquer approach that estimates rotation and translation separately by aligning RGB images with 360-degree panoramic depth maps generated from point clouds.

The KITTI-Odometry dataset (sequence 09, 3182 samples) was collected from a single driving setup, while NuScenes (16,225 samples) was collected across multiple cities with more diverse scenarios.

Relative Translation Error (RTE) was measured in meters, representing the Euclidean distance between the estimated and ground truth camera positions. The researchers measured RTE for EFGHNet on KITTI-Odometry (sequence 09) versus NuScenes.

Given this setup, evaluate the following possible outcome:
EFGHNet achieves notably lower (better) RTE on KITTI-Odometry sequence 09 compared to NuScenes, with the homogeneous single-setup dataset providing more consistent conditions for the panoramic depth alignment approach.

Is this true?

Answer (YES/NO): YES